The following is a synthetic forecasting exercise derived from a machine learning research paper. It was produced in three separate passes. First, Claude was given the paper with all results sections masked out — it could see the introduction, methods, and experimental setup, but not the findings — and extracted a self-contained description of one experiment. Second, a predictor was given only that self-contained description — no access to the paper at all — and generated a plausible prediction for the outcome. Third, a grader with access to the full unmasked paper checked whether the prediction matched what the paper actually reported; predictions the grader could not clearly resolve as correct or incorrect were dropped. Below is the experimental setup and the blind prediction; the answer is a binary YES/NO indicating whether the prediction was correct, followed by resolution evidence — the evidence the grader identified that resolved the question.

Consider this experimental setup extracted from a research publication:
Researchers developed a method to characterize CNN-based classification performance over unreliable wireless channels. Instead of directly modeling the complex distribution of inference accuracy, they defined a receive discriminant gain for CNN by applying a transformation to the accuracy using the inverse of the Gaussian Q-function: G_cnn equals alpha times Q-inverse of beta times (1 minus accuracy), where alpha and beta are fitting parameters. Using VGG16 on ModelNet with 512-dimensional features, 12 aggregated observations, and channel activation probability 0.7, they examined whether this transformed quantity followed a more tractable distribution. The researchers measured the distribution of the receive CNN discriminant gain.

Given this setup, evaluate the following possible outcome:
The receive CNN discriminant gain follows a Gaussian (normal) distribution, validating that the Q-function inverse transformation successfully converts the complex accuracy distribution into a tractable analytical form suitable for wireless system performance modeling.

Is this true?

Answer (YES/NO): YES